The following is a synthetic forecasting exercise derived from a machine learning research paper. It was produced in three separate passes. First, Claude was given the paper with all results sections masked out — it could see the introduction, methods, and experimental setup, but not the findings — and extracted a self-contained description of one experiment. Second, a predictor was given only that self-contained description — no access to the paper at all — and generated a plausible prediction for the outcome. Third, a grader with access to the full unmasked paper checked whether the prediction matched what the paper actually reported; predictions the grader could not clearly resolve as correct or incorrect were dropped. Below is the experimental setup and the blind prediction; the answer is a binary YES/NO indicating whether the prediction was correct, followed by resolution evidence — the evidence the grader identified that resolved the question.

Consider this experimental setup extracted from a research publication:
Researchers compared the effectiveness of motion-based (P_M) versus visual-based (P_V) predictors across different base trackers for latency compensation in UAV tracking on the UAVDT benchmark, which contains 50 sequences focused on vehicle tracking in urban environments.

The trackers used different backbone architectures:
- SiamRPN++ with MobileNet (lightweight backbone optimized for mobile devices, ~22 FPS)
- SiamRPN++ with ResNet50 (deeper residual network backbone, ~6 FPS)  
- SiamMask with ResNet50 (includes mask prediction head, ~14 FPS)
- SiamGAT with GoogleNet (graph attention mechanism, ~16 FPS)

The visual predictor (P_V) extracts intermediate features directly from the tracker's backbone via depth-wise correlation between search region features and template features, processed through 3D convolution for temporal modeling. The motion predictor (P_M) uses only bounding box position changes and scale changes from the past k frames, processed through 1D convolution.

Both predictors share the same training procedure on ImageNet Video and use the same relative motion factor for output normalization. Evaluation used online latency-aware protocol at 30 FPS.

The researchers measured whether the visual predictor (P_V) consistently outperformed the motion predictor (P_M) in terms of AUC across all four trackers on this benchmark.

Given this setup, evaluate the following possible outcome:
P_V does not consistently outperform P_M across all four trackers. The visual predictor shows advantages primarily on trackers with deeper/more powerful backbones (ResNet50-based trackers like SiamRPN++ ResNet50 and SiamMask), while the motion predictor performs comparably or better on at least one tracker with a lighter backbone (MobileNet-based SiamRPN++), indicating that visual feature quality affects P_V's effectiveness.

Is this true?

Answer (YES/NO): NO